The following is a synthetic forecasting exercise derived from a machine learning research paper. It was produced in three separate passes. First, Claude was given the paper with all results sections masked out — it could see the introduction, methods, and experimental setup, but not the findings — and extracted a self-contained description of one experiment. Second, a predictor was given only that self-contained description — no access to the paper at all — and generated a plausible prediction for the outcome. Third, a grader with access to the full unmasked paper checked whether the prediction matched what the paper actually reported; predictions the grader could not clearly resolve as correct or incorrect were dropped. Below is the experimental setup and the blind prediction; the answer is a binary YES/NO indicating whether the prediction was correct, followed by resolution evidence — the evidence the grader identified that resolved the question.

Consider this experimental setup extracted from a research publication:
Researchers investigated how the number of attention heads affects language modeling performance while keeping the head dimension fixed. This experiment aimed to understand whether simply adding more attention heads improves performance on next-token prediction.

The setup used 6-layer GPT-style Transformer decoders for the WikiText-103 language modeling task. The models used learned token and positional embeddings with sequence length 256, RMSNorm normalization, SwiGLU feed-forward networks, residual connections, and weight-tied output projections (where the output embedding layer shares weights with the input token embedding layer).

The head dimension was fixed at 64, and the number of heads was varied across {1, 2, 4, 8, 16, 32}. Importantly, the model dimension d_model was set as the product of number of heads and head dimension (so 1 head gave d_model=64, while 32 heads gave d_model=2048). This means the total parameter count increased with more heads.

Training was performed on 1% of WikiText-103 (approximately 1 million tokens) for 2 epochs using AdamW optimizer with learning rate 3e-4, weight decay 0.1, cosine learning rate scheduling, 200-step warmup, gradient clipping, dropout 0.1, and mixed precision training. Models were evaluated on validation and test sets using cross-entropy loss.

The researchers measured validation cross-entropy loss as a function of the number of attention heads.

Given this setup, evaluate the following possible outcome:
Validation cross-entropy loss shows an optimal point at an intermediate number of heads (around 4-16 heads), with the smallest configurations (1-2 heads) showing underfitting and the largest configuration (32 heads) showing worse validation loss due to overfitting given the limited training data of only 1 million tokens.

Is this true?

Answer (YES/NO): NO